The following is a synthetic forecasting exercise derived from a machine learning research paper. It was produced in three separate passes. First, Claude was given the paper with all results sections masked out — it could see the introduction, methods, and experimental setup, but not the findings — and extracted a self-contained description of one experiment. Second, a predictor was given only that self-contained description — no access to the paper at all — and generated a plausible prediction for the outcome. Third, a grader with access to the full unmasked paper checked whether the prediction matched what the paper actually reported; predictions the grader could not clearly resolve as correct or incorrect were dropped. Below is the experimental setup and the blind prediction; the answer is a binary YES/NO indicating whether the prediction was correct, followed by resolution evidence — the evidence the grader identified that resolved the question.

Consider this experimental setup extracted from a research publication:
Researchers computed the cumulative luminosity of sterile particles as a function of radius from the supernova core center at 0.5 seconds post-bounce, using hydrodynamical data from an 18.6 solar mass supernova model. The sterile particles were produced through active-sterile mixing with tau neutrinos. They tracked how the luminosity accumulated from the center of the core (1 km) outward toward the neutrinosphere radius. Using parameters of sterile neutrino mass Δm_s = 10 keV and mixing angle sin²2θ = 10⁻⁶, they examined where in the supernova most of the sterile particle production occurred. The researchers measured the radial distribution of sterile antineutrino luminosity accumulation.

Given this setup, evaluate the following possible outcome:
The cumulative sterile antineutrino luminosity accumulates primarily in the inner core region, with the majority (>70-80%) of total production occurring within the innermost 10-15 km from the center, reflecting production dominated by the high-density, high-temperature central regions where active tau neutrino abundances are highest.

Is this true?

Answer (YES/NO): NO